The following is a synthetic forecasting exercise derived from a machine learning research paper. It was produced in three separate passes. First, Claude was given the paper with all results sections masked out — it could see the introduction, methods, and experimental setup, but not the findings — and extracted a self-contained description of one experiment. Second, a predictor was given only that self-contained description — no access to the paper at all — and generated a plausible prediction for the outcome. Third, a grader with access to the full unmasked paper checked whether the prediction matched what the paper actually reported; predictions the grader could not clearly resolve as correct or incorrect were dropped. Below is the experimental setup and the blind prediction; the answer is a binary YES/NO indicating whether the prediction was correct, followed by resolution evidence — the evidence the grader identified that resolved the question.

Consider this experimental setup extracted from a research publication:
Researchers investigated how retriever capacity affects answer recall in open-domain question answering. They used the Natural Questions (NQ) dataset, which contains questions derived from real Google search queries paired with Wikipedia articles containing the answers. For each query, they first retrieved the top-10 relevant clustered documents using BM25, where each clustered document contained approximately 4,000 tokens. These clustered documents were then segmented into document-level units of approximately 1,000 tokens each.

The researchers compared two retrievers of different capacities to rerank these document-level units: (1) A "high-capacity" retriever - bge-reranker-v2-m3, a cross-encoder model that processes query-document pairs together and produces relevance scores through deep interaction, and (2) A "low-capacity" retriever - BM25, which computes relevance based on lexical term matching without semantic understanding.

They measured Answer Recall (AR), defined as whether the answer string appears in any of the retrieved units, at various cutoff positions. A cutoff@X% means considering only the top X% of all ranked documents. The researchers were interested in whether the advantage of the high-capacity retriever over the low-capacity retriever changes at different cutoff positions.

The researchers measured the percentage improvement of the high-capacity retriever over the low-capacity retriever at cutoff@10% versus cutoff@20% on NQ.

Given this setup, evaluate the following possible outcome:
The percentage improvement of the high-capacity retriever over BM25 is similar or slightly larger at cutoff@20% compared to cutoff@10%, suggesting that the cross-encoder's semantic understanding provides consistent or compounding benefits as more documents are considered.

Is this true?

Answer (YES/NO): NO